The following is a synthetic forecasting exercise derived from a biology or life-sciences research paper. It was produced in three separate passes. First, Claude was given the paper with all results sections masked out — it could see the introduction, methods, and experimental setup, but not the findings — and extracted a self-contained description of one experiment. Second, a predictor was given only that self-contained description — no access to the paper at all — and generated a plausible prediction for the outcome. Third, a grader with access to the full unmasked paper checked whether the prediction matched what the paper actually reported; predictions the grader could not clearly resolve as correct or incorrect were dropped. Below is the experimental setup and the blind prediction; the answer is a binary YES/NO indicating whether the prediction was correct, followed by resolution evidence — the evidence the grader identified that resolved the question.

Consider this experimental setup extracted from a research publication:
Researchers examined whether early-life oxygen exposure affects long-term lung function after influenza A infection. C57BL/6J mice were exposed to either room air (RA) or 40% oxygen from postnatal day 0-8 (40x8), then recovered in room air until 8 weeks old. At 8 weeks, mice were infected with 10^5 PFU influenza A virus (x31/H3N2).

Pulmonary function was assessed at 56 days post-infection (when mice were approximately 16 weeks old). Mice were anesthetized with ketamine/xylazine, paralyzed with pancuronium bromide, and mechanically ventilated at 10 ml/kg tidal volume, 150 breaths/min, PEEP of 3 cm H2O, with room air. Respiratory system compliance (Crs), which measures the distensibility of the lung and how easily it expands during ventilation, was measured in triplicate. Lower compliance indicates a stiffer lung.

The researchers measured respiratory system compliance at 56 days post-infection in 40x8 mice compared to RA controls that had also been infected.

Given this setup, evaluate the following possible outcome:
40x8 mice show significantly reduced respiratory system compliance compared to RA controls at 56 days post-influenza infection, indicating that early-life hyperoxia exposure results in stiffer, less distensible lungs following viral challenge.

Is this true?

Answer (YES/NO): YES